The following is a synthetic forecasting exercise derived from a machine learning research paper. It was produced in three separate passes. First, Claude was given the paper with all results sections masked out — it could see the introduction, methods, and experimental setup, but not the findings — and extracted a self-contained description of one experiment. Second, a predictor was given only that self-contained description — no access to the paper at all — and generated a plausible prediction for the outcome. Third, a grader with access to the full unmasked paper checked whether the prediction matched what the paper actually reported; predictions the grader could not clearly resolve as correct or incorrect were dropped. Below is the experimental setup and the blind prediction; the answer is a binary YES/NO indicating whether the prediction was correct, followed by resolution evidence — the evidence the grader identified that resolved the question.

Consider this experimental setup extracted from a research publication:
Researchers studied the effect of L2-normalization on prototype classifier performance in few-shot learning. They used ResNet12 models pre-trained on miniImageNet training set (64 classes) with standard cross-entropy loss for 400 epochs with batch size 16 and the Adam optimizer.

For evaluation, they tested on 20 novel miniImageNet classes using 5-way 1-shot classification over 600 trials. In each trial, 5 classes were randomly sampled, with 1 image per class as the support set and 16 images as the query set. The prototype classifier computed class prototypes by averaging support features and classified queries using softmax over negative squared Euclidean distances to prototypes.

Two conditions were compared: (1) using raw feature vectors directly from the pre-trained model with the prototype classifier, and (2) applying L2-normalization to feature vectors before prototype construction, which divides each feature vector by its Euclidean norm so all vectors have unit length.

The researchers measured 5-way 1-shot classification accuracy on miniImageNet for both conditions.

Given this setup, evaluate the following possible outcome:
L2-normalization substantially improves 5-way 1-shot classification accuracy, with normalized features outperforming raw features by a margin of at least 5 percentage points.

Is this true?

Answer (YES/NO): YES